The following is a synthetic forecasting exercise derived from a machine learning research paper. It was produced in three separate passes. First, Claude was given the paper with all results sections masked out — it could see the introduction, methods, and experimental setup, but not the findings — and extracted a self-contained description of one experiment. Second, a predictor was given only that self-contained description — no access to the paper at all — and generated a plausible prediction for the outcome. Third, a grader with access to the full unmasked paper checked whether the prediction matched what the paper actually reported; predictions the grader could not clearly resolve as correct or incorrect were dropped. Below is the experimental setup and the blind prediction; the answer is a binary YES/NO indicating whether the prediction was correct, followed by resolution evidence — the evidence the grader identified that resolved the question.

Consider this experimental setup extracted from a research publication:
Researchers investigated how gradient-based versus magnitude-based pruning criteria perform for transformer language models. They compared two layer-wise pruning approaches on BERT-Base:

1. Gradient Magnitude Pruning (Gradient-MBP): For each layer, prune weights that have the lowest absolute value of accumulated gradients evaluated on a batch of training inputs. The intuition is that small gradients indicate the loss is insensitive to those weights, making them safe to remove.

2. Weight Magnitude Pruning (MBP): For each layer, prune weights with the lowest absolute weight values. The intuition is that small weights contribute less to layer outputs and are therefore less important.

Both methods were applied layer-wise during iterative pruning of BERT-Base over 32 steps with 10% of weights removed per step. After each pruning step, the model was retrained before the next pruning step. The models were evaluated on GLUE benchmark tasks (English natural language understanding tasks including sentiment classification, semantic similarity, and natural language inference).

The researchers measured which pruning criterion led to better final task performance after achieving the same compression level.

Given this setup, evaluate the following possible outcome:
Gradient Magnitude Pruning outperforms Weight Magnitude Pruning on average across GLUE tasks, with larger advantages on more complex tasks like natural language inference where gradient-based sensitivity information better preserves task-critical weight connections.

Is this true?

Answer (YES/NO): NO